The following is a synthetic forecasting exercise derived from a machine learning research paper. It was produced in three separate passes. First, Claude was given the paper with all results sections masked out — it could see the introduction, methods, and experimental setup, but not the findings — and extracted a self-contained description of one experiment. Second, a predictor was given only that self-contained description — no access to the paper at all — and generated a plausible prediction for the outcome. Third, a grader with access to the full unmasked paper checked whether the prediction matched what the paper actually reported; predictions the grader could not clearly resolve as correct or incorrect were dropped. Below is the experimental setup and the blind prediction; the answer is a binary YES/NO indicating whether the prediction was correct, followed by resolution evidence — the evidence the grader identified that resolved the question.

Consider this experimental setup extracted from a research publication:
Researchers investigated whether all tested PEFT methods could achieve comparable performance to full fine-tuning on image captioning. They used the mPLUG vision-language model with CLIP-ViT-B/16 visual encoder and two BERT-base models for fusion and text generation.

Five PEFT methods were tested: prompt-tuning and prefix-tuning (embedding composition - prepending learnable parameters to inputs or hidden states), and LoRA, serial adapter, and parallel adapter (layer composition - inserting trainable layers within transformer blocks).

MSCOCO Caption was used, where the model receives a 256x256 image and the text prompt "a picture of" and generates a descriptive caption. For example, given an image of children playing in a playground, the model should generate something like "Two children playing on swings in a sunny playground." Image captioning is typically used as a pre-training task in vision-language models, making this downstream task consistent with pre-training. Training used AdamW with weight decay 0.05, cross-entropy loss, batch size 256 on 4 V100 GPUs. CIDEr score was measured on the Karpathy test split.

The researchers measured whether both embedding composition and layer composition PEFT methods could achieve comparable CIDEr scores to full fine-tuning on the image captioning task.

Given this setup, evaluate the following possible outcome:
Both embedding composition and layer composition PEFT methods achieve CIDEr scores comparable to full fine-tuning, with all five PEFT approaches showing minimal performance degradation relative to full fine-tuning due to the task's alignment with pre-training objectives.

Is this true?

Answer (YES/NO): YES